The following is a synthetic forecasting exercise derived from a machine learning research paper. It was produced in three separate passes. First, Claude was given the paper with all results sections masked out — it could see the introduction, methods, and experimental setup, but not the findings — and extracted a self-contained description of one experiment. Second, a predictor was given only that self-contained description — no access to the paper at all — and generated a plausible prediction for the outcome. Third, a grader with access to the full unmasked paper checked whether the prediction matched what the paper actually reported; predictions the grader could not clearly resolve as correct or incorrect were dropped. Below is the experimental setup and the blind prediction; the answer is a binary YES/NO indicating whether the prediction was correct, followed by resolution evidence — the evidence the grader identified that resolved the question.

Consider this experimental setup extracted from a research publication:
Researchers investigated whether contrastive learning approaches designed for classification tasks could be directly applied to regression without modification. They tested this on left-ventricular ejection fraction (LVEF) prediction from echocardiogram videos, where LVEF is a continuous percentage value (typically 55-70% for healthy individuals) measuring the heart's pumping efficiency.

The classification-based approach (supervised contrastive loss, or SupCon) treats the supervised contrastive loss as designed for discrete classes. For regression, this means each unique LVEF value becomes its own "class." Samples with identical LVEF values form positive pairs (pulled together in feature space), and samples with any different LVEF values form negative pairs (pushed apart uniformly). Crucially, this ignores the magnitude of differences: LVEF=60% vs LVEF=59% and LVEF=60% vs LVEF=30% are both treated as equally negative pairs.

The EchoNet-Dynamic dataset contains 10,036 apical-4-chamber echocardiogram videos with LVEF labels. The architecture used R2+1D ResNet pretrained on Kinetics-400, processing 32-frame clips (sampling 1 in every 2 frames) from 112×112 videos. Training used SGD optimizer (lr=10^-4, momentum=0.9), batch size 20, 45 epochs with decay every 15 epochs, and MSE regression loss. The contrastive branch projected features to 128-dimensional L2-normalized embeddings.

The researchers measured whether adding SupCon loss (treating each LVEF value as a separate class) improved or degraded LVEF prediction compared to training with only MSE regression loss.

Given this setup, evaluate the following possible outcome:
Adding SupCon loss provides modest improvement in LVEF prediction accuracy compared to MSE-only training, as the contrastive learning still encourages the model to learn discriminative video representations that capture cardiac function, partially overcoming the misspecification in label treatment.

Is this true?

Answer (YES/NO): YES